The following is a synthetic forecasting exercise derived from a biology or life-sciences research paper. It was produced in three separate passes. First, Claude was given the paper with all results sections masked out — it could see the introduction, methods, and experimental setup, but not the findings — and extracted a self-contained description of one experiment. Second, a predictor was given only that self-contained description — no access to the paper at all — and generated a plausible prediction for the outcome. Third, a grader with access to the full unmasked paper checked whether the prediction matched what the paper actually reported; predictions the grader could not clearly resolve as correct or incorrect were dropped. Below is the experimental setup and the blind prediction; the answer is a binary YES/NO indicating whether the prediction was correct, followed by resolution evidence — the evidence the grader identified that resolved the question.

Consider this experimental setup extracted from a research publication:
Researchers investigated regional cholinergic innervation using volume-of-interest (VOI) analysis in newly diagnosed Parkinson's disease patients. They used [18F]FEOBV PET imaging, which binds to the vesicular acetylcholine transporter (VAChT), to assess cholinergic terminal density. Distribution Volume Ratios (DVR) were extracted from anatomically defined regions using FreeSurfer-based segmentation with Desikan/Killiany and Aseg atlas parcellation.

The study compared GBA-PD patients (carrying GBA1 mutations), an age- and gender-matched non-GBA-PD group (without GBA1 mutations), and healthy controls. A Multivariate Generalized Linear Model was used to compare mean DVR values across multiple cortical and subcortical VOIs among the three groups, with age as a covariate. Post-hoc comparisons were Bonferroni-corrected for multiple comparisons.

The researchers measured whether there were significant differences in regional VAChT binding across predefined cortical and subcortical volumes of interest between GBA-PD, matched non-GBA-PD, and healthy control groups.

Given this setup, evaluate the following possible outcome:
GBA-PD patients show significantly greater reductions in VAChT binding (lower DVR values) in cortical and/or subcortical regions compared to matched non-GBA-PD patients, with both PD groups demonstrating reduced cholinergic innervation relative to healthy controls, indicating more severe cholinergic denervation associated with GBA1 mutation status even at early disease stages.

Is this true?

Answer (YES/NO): NO